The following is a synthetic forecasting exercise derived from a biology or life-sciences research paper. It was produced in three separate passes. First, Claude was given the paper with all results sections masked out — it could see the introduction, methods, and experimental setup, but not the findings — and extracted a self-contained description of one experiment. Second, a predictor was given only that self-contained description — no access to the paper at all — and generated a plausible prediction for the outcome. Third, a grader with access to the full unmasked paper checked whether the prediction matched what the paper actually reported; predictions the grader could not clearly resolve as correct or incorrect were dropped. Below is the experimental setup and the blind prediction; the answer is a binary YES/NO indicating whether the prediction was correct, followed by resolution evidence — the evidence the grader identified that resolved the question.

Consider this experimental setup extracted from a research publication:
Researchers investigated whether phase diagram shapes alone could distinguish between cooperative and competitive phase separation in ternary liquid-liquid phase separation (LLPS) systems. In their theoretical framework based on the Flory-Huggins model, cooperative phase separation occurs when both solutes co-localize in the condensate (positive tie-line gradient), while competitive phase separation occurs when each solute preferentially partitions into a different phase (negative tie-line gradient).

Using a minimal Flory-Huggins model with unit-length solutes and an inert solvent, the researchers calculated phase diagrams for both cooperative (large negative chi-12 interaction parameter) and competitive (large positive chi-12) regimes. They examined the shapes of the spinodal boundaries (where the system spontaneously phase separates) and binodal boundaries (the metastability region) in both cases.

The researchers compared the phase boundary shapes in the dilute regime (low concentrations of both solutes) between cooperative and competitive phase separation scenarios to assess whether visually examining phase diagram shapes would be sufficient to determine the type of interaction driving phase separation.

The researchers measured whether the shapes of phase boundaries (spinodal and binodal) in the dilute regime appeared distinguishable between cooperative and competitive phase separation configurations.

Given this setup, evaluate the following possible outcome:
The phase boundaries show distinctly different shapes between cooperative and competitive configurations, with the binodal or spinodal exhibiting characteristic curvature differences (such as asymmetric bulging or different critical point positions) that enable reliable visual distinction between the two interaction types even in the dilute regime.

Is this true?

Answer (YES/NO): NO